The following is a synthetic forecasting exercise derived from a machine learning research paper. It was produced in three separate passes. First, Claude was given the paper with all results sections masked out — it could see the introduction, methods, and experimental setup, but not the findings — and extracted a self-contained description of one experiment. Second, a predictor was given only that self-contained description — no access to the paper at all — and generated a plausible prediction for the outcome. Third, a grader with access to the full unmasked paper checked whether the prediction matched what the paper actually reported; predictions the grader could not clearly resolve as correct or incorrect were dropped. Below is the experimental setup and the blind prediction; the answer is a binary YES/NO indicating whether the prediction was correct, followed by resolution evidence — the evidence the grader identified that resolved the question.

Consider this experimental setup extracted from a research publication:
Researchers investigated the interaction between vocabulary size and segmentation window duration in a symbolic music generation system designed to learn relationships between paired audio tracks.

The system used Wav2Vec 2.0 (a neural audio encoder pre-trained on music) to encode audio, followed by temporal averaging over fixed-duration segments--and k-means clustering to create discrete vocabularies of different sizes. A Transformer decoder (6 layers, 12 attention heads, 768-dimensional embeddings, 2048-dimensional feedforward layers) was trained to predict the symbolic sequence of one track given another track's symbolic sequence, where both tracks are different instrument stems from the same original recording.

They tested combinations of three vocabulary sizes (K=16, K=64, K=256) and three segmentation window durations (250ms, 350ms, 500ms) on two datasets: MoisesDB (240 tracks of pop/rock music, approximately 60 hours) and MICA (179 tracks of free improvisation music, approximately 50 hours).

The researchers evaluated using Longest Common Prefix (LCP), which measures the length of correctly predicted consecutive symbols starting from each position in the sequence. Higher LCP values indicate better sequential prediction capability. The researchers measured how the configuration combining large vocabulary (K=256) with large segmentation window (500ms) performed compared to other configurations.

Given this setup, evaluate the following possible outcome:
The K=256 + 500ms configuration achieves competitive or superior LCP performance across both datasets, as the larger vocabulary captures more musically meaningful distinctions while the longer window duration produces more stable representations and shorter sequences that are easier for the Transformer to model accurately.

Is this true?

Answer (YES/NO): NO